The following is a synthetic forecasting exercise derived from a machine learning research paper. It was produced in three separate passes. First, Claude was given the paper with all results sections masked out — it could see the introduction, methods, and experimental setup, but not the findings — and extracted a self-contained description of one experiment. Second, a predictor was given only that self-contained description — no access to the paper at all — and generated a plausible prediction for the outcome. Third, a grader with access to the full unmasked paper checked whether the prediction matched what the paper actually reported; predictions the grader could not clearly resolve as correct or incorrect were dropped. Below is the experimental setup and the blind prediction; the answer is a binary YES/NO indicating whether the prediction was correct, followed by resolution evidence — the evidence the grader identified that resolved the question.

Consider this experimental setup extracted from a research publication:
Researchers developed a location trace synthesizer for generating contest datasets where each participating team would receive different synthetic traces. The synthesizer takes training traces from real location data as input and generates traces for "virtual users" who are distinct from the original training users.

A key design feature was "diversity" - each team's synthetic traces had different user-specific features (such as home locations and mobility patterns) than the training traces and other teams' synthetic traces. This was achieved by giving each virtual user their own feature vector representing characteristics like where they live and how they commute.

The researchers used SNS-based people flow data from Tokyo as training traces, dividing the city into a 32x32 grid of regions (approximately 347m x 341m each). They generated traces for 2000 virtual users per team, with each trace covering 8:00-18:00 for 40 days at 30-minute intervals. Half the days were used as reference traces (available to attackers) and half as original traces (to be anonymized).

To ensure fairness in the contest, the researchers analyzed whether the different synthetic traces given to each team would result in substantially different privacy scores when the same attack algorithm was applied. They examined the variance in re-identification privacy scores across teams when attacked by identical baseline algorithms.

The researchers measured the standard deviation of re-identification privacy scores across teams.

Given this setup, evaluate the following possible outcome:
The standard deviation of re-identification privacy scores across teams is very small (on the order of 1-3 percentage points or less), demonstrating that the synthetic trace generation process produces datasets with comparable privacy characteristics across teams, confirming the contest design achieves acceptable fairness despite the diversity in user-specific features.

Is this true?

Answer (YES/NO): YES